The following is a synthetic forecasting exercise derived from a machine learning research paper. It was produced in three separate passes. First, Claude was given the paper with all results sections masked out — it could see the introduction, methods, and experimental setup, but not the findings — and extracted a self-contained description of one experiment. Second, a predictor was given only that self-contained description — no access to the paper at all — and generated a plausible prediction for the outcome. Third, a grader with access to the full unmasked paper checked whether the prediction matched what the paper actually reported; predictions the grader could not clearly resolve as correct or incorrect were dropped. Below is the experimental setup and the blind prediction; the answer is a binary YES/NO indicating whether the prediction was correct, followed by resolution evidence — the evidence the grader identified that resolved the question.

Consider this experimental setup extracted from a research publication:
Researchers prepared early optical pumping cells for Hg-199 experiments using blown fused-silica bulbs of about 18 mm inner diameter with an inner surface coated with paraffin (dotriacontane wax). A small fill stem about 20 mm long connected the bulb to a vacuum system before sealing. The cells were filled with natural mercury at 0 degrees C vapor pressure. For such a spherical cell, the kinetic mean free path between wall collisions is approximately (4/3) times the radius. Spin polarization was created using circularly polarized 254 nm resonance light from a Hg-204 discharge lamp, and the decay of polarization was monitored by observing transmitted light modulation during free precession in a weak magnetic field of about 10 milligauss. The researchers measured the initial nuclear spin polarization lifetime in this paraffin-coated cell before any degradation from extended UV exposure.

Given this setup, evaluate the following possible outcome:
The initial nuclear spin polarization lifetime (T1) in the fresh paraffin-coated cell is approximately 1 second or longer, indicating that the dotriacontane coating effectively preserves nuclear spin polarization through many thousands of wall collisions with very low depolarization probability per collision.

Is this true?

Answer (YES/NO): YES